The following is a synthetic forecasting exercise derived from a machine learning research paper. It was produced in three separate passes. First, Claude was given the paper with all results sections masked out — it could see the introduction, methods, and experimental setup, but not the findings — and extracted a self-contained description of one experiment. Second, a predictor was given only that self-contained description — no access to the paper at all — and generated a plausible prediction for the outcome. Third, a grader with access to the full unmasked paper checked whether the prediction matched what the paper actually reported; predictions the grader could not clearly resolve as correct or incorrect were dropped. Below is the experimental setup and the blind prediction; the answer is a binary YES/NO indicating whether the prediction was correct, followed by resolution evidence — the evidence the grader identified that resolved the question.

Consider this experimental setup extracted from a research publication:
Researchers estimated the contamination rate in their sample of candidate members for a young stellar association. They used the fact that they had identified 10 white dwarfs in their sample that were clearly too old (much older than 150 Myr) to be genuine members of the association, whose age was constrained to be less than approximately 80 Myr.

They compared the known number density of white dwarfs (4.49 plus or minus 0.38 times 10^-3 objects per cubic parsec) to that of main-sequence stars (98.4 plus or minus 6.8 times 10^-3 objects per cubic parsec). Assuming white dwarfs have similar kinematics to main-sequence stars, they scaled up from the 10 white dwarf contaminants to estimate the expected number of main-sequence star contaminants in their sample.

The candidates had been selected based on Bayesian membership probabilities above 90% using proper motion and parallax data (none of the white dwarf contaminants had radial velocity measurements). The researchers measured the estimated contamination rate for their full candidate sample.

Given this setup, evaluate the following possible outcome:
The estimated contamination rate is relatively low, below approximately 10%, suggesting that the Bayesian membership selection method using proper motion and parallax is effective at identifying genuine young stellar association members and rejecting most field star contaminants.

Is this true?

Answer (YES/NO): NO